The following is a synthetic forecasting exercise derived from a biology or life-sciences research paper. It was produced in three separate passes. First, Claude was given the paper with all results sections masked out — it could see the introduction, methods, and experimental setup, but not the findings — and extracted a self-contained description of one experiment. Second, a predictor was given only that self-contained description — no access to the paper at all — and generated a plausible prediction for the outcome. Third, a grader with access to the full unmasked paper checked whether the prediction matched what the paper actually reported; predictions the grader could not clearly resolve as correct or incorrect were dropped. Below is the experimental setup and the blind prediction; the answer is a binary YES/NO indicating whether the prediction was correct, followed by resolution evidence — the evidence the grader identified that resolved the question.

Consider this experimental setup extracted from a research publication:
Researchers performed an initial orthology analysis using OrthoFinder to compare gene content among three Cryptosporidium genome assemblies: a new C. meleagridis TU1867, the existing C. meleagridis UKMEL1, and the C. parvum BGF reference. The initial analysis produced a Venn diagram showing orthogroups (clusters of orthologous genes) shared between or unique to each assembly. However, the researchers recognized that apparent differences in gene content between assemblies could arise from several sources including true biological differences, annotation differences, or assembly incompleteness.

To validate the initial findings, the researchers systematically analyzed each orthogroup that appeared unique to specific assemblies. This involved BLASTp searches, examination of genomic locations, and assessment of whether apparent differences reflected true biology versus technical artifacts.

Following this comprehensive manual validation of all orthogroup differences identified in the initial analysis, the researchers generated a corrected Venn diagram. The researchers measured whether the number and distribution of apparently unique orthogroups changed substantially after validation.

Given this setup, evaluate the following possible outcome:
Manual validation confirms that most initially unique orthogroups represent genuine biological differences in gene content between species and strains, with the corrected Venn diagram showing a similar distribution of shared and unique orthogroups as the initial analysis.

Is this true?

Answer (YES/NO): NO